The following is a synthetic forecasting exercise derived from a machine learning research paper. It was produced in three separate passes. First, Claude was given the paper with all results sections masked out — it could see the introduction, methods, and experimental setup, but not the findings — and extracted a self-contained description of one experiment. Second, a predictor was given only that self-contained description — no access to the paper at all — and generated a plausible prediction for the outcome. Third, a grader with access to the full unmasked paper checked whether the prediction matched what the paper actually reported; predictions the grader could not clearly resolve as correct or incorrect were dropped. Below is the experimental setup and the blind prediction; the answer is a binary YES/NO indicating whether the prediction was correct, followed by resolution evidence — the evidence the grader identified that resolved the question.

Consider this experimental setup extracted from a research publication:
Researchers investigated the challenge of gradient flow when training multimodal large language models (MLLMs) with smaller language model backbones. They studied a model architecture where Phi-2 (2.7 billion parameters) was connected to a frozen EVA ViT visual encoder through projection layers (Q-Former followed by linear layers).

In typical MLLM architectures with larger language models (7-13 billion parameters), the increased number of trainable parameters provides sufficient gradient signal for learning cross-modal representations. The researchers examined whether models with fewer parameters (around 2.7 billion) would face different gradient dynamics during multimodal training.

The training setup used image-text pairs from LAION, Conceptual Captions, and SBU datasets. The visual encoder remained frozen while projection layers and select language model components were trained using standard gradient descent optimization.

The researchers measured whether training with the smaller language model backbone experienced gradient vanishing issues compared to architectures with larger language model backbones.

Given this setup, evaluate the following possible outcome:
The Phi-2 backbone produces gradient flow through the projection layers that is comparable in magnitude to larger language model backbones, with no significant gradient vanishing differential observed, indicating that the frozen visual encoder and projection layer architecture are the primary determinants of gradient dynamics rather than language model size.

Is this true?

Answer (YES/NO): NO